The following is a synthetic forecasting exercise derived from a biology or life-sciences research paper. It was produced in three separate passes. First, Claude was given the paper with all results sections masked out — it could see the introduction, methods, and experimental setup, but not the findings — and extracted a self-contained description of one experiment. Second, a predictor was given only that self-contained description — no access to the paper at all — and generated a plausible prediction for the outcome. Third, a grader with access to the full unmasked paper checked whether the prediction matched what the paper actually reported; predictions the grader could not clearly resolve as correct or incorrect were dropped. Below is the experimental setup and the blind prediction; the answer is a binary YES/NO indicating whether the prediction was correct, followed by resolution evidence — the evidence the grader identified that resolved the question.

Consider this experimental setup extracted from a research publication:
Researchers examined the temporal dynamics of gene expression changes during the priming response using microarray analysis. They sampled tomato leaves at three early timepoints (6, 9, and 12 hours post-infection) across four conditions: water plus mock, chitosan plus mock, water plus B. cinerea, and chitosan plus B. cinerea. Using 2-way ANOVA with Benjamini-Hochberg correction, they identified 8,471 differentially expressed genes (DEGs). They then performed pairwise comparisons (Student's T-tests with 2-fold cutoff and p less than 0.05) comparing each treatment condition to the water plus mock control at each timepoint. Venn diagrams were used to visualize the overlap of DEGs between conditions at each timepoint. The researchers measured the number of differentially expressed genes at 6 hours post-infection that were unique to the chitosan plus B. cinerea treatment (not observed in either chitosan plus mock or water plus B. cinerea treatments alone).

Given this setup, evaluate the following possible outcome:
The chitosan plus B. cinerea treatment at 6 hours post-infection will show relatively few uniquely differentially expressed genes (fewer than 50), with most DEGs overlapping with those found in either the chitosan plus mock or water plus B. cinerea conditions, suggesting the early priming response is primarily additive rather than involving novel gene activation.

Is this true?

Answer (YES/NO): NO